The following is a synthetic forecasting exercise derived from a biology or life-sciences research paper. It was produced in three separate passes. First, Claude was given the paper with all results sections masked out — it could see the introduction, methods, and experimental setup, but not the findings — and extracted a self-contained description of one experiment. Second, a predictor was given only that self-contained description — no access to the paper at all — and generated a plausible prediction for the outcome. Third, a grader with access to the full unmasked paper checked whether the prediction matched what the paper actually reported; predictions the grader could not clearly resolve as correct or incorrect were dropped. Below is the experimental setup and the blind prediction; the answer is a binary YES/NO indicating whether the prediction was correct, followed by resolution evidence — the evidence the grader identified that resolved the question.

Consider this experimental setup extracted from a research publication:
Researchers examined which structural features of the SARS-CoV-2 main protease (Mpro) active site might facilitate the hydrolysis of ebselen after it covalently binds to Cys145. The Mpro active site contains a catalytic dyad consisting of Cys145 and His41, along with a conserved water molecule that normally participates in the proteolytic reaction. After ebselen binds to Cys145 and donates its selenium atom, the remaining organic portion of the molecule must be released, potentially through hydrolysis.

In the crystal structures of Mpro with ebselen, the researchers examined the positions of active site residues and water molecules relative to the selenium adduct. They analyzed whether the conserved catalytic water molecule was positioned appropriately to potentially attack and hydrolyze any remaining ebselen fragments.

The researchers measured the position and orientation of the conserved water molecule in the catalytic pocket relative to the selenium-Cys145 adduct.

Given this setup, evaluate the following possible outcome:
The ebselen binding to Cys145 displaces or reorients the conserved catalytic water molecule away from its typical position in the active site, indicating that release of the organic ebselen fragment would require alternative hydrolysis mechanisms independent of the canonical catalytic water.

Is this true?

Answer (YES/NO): NO